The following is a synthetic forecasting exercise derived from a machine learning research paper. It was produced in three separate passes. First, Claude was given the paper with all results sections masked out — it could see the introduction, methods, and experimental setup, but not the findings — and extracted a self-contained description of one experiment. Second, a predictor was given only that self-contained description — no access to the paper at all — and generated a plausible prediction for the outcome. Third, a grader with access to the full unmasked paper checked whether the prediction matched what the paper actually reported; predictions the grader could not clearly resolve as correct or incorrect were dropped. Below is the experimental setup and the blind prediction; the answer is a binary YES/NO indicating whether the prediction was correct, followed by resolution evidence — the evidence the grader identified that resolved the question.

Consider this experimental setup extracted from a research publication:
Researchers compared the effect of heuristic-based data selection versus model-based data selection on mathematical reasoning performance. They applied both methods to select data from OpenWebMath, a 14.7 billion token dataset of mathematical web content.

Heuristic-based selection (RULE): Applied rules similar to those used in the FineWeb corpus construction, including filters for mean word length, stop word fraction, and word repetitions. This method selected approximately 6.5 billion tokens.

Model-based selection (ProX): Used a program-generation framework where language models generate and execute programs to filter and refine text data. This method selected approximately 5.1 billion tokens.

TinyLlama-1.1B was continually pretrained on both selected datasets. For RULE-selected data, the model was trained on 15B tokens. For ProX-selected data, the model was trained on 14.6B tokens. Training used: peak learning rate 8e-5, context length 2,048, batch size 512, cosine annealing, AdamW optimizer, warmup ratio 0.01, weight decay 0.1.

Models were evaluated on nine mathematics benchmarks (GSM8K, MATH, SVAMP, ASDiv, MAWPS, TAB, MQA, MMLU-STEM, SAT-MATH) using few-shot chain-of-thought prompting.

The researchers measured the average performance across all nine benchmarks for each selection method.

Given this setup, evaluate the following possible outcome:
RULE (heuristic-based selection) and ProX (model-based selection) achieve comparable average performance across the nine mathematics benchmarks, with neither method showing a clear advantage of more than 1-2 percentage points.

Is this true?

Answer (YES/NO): NO